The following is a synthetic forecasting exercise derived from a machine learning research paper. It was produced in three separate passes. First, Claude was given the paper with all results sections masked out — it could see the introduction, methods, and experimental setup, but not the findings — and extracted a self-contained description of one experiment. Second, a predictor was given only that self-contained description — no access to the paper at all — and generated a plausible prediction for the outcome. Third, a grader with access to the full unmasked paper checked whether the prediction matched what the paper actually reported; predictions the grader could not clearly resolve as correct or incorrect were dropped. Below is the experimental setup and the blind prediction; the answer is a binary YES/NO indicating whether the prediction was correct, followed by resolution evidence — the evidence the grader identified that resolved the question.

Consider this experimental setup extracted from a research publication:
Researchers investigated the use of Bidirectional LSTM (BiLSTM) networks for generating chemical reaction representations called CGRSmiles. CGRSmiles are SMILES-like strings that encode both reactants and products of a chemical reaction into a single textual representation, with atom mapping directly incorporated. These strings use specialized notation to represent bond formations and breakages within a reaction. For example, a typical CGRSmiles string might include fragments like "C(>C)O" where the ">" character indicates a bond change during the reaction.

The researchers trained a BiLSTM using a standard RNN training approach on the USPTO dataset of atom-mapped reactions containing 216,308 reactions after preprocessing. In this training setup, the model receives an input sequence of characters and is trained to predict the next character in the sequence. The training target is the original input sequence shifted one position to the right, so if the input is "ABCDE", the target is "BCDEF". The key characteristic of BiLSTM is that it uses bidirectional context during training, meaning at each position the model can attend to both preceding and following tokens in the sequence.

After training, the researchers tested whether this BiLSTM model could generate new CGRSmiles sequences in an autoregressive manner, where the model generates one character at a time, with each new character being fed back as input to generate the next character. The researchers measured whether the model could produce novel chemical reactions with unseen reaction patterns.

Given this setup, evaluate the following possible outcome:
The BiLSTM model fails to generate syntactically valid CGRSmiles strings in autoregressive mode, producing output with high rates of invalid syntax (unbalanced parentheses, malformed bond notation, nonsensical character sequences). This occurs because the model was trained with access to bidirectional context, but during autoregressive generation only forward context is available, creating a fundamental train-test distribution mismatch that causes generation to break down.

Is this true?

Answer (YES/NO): NO